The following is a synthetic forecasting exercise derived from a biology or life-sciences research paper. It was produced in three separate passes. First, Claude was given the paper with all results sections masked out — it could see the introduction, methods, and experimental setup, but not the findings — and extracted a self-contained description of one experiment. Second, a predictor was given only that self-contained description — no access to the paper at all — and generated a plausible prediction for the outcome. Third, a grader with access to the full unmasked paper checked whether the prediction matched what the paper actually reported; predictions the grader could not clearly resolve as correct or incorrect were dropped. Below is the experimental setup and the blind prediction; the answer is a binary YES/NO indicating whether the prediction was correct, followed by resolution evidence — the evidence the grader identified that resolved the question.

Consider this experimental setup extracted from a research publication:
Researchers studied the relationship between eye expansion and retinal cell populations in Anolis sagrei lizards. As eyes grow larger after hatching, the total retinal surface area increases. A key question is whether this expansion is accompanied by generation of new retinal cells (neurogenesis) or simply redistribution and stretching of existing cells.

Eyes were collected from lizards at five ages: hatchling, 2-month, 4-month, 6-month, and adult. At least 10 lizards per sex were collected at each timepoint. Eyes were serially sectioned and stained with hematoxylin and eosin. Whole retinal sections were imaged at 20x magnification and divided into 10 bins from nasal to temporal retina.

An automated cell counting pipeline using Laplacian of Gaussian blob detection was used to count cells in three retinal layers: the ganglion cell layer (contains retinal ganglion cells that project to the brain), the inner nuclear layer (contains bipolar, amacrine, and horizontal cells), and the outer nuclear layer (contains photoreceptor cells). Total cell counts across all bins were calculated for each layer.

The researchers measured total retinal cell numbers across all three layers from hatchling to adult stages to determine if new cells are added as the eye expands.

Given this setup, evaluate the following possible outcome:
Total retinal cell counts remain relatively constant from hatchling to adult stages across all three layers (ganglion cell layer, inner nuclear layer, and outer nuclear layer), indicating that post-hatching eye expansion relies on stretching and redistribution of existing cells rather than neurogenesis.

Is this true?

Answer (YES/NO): NO